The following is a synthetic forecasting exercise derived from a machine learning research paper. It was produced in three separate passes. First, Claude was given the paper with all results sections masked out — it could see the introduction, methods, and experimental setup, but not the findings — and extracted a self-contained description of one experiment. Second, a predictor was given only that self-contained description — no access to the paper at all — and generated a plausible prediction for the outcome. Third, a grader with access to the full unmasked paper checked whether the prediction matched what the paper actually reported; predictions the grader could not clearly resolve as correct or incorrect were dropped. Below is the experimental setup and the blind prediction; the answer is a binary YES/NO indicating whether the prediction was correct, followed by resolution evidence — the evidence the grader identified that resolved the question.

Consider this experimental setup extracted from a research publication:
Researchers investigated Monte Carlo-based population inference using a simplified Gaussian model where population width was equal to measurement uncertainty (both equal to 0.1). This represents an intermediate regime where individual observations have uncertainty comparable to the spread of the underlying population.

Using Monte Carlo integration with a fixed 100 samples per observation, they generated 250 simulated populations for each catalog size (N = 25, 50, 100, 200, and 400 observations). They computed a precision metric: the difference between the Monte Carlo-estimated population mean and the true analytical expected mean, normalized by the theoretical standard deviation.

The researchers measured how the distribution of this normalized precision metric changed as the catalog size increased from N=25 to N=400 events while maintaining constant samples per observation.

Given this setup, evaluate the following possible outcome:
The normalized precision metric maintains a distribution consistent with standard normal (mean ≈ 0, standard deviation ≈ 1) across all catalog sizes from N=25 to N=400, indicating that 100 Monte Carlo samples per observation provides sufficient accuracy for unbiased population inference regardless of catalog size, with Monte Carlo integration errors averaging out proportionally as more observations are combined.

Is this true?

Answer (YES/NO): YES